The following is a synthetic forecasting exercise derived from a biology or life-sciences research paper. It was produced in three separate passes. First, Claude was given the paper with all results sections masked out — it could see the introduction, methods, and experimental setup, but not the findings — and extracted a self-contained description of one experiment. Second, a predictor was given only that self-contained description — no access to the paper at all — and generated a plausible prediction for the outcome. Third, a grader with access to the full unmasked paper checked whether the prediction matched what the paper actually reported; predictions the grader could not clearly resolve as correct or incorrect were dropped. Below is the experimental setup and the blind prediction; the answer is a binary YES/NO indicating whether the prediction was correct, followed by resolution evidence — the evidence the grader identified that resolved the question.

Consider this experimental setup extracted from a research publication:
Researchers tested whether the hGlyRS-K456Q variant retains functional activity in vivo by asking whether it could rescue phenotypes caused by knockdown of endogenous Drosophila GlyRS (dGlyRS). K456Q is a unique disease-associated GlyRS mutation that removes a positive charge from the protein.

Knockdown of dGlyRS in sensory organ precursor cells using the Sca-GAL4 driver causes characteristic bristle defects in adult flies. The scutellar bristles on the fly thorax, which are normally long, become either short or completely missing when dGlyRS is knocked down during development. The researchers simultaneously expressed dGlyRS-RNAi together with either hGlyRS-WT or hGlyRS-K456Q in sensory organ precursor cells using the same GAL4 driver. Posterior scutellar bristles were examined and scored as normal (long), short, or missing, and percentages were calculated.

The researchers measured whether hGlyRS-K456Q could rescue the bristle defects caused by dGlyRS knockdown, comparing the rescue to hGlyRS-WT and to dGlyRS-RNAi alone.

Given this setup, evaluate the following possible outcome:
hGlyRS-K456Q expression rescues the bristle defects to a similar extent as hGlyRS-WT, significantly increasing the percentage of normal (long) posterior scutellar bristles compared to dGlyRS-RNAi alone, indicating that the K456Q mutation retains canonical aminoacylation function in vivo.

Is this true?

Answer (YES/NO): YES